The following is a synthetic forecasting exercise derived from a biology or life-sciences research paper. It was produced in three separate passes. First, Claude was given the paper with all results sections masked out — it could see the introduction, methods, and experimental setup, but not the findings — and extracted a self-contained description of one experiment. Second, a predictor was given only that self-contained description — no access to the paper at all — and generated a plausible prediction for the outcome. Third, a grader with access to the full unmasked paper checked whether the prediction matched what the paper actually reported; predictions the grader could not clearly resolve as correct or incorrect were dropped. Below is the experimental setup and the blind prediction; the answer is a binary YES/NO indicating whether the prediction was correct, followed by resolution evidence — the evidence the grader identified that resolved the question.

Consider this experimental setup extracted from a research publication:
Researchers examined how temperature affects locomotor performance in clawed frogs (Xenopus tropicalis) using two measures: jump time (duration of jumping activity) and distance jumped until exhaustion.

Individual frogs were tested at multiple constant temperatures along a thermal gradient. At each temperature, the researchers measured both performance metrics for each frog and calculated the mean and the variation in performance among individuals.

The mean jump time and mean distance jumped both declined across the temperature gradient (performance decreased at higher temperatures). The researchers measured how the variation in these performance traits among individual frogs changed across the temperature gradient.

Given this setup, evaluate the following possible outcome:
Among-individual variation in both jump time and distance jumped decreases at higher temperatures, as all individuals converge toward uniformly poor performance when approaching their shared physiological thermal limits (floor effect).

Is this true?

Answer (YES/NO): YES